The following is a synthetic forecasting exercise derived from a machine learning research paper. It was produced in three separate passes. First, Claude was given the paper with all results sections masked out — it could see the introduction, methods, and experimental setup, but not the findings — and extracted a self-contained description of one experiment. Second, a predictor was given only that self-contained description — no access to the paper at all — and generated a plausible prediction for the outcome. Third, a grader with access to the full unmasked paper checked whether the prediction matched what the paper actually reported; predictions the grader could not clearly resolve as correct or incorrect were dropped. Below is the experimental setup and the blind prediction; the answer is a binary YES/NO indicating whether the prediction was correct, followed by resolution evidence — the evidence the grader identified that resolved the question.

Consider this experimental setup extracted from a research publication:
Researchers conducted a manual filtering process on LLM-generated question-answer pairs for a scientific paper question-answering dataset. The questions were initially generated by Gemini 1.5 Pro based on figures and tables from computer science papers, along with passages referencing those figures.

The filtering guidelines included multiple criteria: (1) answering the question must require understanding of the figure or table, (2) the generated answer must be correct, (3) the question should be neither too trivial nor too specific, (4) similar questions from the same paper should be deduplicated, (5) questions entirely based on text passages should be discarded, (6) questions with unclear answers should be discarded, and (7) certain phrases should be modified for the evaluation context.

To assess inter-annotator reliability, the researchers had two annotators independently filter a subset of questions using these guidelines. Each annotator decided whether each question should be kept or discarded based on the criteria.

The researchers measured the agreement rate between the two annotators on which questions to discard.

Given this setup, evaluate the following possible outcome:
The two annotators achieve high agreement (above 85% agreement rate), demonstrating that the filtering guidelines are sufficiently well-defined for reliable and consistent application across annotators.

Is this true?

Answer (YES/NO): YES